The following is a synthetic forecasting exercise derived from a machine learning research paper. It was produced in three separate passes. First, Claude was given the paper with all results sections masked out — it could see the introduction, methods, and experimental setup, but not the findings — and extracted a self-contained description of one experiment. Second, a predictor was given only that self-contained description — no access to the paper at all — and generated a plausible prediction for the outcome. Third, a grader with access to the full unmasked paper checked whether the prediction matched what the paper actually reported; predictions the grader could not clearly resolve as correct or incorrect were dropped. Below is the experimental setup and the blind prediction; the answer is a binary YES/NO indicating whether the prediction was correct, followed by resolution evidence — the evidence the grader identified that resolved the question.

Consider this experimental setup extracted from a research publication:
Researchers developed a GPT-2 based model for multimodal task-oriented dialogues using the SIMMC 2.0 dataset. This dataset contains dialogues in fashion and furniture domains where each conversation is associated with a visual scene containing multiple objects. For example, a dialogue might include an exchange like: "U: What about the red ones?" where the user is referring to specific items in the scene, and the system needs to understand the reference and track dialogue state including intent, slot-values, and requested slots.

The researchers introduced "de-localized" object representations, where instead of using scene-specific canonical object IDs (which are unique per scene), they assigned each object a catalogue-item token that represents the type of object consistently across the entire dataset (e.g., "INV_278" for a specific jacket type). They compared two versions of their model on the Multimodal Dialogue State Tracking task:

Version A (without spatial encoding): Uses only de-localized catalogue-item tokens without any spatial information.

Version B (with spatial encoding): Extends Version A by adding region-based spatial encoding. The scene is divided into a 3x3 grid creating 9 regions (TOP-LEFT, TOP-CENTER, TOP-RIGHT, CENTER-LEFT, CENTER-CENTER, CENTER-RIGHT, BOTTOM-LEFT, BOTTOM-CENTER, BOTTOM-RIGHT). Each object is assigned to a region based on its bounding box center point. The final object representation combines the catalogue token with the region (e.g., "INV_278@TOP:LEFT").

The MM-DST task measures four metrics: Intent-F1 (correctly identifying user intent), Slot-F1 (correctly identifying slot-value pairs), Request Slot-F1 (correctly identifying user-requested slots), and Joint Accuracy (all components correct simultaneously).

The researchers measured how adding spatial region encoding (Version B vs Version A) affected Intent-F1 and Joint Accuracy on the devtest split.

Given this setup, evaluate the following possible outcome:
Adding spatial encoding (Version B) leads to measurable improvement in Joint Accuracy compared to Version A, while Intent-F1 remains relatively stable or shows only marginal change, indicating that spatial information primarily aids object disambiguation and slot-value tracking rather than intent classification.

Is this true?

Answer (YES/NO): YES